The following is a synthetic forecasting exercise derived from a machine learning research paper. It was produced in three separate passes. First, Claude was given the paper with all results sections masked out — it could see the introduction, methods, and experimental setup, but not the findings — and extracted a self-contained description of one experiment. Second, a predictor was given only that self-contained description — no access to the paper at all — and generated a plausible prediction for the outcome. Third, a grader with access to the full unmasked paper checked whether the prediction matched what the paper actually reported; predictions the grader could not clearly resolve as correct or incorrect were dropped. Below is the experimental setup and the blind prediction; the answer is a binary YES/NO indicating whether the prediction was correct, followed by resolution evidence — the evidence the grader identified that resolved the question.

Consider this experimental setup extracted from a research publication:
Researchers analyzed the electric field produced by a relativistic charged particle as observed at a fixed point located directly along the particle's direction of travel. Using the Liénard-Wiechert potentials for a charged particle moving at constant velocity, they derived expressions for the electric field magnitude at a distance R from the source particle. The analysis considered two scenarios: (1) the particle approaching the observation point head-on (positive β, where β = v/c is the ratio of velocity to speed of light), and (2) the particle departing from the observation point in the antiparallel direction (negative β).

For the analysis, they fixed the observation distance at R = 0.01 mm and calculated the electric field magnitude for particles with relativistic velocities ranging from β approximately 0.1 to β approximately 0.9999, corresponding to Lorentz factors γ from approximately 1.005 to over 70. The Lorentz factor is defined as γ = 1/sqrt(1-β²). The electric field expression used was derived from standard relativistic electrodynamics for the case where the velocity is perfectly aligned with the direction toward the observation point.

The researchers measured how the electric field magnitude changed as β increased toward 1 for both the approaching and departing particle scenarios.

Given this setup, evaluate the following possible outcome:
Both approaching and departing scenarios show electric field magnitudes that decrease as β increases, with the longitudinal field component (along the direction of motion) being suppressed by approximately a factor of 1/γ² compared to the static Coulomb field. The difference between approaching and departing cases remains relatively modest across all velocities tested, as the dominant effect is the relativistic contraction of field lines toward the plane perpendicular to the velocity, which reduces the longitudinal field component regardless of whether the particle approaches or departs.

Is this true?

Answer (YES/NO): NO